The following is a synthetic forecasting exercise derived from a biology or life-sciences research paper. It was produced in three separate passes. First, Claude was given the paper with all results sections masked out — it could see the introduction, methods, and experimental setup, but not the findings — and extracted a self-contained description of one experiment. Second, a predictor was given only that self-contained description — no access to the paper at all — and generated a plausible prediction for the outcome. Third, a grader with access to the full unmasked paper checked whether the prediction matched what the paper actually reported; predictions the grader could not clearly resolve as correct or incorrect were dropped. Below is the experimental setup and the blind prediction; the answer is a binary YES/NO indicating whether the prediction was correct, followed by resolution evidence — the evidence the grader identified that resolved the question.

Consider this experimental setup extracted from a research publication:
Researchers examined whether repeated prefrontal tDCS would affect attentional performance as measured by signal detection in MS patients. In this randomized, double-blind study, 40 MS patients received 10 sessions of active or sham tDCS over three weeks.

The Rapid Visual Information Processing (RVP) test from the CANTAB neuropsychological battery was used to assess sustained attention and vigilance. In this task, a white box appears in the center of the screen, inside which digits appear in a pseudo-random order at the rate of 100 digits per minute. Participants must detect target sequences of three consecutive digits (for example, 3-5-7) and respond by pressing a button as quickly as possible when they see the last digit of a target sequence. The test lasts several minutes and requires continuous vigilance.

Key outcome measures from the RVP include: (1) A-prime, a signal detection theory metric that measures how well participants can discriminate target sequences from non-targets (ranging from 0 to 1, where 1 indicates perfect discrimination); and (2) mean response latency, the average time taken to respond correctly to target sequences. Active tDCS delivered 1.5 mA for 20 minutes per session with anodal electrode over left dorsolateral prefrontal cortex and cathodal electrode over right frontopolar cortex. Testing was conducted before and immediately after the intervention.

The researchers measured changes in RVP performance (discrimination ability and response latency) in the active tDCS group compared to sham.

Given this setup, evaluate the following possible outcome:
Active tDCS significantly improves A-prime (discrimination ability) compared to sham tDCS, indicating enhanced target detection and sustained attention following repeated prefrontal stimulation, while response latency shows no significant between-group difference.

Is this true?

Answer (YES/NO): NO